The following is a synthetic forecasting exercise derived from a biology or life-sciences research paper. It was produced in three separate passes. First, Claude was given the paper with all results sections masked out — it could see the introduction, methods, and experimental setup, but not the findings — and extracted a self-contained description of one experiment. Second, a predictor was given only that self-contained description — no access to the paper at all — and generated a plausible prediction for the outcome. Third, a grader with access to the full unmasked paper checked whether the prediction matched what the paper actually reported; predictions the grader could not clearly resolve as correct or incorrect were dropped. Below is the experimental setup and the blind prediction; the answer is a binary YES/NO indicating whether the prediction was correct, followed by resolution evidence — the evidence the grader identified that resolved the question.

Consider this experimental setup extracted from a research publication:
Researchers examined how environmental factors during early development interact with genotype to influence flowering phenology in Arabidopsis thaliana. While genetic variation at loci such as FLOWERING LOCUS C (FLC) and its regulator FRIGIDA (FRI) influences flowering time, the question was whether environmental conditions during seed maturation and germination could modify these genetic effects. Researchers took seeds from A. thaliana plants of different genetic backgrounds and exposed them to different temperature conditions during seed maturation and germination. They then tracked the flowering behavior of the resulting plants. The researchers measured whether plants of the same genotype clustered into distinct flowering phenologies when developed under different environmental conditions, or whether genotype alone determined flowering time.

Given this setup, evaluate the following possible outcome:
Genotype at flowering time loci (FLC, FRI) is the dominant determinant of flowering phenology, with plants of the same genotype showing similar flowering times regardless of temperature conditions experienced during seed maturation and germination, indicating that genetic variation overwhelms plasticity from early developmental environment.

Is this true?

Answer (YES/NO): NO